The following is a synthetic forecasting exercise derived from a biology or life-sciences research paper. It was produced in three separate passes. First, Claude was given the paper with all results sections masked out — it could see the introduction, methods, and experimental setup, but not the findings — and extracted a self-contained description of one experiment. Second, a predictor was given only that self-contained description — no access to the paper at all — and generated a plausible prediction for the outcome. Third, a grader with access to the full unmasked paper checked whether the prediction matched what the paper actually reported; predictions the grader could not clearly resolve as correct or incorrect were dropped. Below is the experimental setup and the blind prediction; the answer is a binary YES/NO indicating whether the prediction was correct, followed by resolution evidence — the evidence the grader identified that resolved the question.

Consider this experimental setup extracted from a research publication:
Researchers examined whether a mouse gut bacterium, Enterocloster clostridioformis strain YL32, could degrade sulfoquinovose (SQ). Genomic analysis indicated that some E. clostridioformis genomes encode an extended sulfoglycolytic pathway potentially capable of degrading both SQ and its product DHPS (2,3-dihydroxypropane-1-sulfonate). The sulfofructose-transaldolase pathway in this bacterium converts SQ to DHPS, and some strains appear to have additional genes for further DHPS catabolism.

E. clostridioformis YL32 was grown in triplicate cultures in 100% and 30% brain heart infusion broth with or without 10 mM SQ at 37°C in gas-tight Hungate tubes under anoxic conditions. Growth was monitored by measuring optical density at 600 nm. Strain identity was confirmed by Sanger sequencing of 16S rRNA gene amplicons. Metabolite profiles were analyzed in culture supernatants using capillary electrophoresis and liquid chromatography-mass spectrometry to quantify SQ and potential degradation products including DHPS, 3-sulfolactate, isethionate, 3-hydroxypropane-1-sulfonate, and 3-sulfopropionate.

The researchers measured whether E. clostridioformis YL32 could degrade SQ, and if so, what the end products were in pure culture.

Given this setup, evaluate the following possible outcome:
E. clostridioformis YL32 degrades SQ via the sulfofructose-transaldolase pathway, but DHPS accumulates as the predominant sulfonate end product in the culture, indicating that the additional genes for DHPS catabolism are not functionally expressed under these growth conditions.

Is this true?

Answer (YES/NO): YES